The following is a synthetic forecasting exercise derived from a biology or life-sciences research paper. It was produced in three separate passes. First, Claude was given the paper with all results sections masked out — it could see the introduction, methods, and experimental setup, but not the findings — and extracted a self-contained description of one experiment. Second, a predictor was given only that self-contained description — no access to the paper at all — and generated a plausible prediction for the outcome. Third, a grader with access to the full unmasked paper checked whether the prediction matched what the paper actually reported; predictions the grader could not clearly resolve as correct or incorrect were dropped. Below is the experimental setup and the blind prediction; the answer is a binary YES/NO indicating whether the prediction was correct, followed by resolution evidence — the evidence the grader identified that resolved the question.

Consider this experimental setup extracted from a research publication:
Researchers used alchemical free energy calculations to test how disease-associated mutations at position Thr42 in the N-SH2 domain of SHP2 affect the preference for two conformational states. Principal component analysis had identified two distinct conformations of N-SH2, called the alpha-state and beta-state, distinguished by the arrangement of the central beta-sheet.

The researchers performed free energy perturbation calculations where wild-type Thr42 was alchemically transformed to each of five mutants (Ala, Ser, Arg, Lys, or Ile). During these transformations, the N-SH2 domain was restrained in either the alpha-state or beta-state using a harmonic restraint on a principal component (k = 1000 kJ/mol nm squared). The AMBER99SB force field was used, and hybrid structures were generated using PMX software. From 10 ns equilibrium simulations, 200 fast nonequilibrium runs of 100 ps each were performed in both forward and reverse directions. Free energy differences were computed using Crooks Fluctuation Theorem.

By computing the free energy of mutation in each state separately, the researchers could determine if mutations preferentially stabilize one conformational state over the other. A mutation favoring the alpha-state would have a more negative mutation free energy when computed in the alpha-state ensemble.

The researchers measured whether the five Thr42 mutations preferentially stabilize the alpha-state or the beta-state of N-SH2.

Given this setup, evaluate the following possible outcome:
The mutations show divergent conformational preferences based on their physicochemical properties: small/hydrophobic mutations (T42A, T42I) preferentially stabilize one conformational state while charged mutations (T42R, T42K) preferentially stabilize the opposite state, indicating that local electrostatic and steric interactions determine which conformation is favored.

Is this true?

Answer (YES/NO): NO